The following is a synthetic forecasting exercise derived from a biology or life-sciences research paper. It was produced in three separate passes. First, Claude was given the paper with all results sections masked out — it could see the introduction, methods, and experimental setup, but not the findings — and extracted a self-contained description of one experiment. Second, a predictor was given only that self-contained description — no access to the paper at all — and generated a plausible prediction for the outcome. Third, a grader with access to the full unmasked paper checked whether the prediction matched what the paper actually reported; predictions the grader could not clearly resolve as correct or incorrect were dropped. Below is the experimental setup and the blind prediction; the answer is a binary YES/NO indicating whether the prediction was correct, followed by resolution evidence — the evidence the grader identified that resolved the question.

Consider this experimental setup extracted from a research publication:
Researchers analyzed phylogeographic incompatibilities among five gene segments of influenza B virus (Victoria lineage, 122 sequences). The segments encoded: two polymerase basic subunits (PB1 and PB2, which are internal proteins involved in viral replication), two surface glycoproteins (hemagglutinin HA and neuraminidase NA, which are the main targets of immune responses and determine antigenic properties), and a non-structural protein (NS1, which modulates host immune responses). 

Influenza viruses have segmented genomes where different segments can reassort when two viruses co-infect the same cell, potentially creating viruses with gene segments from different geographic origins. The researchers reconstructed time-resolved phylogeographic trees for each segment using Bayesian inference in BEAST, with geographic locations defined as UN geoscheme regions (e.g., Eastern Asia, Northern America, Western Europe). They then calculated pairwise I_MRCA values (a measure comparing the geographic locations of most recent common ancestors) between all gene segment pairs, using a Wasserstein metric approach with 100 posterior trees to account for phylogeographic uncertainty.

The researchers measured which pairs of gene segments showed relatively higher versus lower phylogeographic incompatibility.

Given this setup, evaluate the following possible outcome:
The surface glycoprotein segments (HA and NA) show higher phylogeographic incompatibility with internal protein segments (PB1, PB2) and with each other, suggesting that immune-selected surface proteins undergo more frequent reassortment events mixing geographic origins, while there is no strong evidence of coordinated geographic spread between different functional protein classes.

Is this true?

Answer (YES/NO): NO